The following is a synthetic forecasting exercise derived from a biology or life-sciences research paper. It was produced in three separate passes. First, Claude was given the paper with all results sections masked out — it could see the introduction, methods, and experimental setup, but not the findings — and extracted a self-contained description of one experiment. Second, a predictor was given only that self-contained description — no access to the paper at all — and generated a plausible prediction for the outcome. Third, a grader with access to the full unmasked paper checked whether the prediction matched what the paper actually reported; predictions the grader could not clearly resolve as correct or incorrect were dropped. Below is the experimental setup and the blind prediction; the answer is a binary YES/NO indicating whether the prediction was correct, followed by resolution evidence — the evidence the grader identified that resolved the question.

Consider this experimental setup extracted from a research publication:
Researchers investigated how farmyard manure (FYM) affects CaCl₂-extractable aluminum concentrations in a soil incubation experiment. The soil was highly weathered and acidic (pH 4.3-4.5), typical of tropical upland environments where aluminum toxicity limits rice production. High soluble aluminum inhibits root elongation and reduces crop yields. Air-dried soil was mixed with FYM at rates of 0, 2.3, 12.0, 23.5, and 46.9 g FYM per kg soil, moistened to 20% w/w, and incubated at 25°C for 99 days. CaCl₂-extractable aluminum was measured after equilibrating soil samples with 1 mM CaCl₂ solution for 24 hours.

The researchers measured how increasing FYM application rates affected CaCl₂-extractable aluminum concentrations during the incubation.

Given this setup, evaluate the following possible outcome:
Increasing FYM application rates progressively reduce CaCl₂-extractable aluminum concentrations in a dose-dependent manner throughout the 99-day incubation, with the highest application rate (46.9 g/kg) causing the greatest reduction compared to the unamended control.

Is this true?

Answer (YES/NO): NO